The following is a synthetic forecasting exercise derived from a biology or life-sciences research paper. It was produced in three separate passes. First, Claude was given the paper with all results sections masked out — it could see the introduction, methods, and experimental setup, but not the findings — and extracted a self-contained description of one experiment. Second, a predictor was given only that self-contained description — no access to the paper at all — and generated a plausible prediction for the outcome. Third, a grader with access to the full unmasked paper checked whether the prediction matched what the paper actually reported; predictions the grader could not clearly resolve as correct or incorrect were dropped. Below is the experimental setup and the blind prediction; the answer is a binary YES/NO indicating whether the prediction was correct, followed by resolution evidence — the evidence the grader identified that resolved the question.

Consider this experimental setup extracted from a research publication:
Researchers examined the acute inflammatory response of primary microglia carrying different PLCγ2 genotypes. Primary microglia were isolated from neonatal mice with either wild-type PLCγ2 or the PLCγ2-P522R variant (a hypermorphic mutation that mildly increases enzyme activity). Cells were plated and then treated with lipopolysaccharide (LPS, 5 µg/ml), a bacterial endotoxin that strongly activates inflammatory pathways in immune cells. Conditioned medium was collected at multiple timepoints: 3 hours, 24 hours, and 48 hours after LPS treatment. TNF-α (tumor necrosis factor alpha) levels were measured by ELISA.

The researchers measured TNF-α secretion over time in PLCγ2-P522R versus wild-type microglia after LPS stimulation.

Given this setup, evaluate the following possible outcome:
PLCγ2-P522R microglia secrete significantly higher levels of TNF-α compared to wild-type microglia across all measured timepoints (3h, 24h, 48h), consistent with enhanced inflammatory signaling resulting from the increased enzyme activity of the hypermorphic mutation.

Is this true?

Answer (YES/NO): NO